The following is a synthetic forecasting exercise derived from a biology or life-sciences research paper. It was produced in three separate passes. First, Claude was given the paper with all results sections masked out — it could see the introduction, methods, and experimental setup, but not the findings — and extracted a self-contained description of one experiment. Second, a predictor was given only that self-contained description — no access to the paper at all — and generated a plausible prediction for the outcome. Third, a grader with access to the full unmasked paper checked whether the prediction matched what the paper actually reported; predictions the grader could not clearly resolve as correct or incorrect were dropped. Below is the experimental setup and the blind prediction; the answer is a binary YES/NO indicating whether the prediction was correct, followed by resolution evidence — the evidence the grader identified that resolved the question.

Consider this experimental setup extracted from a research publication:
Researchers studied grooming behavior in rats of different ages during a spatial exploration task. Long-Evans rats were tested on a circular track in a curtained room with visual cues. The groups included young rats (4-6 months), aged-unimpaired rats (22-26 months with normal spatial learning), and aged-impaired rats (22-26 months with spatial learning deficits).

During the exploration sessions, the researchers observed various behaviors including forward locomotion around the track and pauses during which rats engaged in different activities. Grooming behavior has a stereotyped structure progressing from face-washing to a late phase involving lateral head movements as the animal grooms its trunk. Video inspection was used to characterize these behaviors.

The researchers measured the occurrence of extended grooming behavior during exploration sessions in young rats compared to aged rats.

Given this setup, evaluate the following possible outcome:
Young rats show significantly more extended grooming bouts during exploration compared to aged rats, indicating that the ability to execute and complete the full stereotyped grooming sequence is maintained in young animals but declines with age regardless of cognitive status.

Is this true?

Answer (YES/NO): NO